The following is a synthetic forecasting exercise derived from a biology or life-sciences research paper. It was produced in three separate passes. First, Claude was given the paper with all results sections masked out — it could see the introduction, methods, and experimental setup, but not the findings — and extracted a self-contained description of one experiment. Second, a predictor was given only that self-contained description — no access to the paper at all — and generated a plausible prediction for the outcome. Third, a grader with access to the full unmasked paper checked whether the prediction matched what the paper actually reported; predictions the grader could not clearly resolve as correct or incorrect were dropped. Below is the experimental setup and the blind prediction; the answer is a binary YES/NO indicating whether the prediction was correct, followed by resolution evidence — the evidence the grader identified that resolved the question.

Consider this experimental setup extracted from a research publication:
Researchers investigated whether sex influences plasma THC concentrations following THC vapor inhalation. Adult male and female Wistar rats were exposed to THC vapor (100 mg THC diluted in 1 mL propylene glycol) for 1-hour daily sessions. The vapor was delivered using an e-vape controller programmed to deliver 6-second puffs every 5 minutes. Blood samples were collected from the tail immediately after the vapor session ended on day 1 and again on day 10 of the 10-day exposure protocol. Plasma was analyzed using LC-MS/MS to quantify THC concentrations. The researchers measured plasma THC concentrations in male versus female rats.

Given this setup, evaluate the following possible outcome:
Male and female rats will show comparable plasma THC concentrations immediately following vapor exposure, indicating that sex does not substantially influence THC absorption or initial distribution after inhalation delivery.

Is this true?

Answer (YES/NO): NO